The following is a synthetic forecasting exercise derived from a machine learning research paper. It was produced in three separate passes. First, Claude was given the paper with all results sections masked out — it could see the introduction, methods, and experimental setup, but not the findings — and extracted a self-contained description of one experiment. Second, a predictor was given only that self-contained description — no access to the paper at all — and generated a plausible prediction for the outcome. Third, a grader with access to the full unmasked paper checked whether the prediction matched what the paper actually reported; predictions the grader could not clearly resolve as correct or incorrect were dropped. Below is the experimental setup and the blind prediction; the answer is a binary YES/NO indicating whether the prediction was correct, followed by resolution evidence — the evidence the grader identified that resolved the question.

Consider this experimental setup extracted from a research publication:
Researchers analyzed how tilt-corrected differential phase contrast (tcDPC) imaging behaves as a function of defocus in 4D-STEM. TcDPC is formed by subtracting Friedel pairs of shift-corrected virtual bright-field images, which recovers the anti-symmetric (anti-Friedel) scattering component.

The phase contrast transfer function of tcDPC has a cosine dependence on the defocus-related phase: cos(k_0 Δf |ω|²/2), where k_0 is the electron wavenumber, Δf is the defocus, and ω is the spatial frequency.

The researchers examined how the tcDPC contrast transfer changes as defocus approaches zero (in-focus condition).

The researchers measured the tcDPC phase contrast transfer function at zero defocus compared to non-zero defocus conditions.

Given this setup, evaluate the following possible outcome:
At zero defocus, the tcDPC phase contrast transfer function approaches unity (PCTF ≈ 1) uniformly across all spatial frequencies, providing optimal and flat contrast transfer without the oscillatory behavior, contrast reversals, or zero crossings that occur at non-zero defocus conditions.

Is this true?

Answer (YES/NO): NO